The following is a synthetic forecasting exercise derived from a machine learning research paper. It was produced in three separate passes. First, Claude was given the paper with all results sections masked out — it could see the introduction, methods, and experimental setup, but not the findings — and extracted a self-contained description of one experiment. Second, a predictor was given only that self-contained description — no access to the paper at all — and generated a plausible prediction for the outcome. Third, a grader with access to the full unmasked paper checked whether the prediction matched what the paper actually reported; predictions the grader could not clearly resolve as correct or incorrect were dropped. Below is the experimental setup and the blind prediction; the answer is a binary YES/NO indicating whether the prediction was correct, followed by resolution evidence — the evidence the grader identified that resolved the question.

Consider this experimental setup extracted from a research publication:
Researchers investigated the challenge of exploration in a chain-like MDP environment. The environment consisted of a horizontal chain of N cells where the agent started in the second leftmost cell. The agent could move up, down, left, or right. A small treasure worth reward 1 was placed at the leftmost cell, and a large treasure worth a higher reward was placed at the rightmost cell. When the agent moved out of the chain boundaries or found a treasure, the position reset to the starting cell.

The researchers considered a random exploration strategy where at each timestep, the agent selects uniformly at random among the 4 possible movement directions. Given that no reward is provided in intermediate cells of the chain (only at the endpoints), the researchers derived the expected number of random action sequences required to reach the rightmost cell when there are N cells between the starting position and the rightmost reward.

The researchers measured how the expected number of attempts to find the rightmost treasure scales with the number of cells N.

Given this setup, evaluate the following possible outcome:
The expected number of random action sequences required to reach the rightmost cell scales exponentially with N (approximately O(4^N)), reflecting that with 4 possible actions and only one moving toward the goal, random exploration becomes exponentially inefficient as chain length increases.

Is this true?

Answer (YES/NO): YES